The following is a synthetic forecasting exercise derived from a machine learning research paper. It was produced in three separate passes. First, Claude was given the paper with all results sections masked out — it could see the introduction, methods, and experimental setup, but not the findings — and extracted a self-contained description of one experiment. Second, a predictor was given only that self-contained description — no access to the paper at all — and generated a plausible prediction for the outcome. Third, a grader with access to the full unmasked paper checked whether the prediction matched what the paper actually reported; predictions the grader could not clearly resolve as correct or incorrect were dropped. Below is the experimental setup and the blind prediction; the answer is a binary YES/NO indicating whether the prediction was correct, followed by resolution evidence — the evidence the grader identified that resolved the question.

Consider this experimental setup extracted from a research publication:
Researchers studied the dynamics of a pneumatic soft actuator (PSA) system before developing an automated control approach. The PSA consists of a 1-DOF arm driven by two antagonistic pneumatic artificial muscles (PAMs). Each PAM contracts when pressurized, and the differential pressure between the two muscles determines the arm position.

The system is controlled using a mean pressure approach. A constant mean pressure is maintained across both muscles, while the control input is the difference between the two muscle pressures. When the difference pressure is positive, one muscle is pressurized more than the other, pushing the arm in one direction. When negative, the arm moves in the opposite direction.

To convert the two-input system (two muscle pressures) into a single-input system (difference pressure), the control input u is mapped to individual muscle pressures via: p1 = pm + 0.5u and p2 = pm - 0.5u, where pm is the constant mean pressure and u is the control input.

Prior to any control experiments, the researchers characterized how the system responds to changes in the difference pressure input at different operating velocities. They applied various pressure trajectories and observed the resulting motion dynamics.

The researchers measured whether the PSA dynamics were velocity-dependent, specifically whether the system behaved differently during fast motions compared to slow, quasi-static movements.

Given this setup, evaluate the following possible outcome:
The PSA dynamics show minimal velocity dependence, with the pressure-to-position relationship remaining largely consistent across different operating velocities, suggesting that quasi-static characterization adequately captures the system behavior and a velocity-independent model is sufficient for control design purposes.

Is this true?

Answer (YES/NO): NO